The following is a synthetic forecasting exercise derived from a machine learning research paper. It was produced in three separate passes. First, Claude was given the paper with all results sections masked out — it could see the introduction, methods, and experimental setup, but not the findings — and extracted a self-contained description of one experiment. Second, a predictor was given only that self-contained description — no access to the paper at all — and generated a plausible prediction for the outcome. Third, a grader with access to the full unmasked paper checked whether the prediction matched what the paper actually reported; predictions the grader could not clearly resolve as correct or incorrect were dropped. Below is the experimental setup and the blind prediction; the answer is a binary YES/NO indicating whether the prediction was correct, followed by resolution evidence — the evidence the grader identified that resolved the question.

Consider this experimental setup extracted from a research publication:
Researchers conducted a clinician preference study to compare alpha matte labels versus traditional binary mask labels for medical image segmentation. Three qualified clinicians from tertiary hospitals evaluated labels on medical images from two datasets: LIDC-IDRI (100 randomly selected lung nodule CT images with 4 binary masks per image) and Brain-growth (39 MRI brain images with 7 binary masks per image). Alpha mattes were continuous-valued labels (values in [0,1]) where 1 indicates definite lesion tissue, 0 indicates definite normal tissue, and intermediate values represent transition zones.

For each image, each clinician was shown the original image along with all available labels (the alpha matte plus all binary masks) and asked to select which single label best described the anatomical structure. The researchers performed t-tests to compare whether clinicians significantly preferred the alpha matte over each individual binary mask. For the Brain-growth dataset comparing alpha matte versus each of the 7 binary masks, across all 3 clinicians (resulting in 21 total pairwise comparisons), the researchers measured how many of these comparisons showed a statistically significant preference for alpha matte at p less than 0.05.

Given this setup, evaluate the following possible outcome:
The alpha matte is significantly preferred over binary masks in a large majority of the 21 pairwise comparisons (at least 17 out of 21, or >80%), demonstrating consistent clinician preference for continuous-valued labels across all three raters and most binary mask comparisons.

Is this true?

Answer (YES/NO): YES